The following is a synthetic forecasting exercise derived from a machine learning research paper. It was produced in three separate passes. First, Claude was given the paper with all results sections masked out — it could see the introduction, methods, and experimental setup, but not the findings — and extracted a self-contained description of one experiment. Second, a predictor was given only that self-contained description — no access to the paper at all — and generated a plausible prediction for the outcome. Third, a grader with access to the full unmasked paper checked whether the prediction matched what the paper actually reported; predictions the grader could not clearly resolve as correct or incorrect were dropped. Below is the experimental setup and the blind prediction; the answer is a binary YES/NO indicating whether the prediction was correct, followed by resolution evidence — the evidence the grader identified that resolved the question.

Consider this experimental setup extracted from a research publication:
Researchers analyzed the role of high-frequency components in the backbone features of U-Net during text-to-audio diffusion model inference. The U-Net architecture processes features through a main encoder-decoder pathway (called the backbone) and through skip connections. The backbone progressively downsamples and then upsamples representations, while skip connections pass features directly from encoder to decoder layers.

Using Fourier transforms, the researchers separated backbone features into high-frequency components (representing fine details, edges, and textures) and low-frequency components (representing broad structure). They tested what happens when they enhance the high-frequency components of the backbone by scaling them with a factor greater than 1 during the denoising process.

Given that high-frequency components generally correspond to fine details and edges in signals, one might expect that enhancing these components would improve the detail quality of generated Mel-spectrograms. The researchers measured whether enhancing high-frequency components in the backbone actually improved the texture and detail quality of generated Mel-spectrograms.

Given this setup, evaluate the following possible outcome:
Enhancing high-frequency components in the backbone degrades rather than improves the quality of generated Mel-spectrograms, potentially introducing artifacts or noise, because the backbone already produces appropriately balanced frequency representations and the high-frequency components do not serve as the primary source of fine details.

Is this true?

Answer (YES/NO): NO